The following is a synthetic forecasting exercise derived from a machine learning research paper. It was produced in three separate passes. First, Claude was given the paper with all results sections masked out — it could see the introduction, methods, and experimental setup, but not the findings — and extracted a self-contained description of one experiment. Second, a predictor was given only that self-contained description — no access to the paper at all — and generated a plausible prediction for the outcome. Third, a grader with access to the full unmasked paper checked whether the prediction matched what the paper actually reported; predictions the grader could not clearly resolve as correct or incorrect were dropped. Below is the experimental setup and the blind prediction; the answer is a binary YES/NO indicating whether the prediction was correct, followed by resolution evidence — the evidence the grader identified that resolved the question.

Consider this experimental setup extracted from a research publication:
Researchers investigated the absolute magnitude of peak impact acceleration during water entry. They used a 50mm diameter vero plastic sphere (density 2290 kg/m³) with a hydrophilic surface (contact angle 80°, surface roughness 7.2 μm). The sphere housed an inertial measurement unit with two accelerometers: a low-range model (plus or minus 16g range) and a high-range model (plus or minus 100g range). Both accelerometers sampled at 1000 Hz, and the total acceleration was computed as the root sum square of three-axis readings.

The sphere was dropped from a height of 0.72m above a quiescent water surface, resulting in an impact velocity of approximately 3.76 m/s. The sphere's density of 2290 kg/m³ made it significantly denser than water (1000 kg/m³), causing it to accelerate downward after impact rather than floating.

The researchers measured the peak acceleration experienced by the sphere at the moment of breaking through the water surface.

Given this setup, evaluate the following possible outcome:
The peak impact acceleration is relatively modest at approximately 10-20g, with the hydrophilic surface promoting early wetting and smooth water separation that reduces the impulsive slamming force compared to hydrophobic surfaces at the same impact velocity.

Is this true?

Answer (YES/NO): NO